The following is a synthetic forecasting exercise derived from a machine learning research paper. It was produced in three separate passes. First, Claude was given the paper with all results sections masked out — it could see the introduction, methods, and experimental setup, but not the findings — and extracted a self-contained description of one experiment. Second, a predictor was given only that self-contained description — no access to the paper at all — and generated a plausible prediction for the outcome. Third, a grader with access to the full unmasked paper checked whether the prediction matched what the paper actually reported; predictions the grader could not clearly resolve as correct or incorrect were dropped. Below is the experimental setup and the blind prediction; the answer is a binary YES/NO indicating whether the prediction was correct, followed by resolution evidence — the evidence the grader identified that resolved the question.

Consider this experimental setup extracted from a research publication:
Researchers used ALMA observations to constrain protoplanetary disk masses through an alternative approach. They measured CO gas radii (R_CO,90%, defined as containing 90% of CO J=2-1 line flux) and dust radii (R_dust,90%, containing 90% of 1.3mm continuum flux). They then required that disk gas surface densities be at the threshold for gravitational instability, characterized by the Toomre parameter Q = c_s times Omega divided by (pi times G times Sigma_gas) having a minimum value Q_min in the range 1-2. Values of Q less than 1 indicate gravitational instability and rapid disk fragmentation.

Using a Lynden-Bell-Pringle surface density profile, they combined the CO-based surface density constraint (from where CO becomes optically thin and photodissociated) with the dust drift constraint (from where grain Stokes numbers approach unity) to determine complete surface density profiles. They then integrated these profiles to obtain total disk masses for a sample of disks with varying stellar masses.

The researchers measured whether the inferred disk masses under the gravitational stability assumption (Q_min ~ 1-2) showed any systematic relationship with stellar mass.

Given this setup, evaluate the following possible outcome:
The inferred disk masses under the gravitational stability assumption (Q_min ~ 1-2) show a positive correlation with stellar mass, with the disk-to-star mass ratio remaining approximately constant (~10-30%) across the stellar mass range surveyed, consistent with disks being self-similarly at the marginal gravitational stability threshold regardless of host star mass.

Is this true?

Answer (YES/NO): YES